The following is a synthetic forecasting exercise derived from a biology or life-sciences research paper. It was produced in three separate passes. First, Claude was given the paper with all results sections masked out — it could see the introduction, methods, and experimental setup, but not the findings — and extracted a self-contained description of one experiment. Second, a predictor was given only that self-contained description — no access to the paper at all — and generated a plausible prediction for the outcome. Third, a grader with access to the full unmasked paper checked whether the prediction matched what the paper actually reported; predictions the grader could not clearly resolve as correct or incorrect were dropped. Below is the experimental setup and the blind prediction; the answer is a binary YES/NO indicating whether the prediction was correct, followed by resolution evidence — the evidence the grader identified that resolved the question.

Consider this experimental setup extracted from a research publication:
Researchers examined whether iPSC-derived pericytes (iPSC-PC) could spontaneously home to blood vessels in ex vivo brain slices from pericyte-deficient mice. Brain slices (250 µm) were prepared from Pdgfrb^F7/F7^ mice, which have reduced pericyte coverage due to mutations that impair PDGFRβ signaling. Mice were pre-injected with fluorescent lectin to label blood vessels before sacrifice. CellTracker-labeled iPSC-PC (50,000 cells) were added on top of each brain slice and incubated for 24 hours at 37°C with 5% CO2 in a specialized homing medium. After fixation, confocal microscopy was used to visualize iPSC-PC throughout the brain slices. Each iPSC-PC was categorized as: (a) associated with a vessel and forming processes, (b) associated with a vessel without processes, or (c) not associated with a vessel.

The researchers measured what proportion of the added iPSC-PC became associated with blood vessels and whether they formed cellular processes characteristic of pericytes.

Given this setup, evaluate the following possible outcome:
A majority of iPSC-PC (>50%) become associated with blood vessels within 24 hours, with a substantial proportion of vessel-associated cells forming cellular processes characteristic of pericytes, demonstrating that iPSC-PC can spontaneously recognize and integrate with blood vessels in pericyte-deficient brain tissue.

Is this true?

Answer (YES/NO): YES